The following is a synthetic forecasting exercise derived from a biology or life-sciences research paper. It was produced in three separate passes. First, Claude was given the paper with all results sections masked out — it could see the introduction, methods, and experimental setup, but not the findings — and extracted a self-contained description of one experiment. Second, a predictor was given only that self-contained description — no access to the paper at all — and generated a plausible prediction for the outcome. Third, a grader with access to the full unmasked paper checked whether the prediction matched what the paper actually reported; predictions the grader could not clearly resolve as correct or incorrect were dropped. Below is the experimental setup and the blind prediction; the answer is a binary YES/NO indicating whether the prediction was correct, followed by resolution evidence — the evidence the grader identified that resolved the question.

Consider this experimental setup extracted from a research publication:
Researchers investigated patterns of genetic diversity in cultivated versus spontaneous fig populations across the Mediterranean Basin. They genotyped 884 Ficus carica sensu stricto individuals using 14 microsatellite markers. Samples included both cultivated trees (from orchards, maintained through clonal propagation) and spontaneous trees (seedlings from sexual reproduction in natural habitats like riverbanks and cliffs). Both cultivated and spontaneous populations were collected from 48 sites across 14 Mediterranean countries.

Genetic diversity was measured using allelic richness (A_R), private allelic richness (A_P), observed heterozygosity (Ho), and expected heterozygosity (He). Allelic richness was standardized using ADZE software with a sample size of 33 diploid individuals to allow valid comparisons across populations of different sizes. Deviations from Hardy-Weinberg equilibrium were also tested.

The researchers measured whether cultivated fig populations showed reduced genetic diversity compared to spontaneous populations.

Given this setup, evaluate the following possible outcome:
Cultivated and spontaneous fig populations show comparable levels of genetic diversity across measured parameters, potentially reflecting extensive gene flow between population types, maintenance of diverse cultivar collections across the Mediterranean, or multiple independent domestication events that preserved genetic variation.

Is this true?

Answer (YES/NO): YES